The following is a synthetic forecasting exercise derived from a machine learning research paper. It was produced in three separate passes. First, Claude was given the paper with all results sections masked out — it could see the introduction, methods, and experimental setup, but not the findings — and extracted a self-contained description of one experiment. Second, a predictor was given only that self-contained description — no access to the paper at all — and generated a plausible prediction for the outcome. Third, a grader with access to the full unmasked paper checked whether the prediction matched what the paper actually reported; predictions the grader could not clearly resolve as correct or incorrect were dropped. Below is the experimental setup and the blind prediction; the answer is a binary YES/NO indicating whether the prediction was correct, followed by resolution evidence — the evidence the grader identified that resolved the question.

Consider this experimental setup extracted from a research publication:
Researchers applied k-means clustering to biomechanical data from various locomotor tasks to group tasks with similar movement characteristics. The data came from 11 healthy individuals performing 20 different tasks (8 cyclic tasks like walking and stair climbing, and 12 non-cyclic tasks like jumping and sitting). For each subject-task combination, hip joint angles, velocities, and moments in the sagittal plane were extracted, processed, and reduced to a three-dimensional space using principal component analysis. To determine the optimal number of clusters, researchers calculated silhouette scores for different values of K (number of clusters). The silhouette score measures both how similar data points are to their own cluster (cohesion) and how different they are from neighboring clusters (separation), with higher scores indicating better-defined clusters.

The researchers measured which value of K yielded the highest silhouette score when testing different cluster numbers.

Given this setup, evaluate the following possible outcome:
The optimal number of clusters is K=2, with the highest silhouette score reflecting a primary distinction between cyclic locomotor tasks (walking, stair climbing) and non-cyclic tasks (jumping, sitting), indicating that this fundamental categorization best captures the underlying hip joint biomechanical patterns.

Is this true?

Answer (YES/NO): NO